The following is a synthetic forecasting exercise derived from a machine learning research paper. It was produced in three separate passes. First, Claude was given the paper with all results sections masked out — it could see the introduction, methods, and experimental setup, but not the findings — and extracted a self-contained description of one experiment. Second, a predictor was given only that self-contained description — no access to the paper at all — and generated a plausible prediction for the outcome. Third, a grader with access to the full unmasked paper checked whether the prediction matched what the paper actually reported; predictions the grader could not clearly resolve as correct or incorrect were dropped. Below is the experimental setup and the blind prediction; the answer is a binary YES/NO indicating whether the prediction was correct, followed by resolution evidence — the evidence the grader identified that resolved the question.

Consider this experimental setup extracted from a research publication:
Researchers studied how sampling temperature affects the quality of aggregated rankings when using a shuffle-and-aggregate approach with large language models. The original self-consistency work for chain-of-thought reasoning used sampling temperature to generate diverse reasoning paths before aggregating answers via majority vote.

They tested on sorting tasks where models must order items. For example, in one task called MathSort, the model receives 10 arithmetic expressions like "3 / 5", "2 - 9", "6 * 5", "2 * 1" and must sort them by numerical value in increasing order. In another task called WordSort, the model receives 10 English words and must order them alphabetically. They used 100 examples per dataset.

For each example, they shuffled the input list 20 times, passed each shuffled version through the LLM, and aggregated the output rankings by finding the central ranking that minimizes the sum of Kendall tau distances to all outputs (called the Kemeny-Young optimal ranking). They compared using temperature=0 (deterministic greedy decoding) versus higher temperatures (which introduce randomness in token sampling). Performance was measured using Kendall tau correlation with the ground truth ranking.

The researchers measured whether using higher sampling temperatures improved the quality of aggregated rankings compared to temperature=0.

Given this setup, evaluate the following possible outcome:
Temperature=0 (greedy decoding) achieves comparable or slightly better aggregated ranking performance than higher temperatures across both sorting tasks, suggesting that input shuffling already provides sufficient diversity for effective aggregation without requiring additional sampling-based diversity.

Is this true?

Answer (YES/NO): YES